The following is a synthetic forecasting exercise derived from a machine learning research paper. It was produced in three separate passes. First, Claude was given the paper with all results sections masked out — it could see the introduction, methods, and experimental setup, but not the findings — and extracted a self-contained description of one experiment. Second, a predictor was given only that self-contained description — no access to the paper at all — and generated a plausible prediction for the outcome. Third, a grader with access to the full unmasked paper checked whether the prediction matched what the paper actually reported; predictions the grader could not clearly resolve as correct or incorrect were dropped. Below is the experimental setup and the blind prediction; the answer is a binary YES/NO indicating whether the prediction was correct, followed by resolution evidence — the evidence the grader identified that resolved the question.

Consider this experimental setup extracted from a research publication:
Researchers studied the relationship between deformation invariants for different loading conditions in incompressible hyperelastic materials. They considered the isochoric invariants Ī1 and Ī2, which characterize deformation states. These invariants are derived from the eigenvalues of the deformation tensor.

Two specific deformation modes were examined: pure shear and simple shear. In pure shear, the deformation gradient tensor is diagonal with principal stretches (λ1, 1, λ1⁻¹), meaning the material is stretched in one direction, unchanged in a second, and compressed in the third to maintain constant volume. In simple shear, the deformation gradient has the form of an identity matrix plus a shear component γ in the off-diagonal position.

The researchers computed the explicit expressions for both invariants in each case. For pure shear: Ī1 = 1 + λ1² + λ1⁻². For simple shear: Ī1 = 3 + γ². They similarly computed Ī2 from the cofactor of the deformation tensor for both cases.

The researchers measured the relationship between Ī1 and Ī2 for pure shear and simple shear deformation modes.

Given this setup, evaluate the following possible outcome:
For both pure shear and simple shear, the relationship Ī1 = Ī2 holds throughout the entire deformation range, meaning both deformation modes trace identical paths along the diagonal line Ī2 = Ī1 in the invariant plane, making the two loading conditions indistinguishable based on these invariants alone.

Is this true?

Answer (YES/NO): YES